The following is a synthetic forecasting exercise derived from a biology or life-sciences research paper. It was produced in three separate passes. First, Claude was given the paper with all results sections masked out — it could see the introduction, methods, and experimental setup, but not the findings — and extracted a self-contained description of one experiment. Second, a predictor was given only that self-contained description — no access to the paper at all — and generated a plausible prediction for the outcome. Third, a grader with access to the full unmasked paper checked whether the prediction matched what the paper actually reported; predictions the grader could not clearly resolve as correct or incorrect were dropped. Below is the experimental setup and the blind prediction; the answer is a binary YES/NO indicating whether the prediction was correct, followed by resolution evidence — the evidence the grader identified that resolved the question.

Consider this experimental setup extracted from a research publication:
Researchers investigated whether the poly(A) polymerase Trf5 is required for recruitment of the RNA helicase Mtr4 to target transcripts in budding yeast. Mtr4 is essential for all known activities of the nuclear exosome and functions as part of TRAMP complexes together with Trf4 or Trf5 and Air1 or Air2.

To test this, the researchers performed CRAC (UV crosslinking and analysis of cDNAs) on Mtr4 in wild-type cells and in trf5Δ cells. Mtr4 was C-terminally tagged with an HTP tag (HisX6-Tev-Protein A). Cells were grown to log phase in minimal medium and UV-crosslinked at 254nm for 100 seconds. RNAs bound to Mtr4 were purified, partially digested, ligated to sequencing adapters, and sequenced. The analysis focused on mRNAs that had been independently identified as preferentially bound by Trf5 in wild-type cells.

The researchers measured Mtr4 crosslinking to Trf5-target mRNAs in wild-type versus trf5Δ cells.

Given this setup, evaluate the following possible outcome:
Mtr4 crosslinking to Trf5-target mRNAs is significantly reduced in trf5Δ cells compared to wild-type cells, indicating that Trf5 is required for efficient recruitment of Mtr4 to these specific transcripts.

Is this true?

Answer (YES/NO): YES